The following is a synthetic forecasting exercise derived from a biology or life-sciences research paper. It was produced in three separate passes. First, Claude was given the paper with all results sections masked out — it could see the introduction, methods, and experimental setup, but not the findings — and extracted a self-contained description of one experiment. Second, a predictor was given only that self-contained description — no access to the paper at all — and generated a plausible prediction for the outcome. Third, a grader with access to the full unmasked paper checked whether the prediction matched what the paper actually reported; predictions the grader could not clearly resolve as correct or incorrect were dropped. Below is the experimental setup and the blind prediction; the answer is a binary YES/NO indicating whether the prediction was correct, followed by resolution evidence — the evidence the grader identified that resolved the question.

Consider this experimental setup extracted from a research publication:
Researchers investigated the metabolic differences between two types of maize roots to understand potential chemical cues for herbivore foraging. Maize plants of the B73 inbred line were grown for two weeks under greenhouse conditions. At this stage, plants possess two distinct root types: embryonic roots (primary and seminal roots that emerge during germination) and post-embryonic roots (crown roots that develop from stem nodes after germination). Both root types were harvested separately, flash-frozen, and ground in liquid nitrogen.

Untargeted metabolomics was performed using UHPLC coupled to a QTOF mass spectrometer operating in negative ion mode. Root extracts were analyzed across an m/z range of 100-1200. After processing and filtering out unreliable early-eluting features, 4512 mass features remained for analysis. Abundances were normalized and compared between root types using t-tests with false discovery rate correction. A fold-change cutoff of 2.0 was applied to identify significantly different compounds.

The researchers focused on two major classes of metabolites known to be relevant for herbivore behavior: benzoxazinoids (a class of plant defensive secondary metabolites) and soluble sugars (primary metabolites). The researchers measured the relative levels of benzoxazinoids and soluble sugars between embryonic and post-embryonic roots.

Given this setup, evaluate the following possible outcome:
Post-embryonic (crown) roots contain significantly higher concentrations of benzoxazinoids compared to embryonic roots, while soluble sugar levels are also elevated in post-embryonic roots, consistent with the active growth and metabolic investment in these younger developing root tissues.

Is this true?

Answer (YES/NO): NO